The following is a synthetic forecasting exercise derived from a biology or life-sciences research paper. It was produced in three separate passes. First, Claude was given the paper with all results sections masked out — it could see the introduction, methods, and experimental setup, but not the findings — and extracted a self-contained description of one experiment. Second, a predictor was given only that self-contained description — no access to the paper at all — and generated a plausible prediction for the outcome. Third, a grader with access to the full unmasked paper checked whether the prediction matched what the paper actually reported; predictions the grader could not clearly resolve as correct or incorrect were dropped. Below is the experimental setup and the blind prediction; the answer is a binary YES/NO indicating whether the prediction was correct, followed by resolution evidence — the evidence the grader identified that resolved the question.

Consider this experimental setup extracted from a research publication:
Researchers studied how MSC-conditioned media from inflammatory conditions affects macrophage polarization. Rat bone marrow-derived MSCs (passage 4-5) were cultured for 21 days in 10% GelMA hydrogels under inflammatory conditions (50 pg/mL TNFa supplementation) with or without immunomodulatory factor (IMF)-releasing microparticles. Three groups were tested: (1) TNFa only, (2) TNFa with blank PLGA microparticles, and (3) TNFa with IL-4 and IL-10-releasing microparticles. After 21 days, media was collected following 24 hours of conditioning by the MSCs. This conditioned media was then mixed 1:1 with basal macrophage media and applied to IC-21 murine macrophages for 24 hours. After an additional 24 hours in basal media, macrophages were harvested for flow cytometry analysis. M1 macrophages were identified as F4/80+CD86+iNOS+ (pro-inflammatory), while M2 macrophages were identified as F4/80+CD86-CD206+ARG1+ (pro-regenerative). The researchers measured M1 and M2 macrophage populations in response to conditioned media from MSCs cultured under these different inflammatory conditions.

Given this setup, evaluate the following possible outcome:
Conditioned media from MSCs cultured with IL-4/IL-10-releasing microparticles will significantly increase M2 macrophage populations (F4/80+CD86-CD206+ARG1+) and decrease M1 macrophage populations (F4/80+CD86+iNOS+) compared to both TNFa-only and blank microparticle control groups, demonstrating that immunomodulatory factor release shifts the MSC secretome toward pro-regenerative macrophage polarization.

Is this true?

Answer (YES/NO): NO